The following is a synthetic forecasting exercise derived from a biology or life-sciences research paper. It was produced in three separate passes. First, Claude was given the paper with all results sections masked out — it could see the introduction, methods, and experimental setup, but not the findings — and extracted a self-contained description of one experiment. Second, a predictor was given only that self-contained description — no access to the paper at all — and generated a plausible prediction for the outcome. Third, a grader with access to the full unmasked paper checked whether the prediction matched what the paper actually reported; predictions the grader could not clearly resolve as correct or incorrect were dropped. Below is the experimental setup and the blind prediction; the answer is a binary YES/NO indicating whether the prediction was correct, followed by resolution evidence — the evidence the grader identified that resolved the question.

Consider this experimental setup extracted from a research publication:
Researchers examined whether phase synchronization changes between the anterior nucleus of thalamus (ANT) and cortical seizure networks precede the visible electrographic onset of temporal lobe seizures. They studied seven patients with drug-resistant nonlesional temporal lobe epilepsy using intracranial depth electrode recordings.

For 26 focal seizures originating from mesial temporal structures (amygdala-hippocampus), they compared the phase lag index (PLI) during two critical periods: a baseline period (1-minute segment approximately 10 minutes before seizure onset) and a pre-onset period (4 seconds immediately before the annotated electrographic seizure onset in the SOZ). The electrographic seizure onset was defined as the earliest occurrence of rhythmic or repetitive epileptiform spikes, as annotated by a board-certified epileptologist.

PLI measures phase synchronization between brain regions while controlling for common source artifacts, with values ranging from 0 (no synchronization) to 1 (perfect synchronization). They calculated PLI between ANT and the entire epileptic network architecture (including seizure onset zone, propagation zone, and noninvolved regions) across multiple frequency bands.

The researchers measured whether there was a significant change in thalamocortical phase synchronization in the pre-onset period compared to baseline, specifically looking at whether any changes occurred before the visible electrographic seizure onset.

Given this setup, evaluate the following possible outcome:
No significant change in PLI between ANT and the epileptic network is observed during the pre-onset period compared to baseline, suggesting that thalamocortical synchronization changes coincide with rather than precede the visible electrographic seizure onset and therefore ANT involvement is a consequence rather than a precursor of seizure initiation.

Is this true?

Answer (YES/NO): NO